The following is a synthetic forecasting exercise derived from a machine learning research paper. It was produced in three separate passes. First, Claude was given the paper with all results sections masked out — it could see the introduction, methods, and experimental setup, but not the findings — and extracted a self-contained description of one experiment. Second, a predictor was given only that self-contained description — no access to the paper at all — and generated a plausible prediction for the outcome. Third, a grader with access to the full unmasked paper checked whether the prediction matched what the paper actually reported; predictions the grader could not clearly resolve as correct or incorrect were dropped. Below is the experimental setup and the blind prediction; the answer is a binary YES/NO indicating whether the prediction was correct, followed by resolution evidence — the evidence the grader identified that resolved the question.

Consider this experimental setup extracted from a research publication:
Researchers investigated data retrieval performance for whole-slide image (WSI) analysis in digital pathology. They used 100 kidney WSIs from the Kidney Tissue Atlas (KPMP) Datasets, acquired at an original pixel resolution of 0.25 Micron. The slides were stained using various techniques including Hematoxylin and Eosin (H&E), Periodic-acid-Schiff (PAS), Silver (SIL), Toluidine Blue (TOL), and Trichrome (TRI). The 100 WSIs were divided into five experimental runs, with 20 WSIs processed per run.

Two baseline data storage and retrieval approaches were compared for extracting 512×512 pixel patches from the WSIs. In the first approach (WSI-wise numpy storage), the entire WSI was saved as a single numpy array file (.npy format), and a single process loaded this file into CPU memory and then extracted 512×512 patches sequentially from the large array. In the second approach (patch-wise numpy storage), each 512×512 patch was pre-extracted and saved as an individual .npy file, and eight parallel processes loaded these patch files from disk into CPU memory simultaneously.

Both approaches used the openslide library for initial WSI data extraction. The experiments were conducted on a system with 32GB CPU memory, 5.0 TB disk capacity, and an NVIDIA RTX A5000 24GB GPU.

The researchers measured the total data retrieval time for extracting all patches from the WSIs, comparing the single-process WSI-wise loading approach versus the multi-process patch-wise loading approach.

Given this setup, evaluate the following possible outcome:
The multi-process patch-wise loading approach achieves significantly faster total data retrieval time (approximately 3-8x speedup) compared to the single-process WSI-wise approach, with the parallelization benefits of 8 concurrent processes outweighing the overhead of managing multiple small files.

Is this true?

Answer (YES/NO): NO